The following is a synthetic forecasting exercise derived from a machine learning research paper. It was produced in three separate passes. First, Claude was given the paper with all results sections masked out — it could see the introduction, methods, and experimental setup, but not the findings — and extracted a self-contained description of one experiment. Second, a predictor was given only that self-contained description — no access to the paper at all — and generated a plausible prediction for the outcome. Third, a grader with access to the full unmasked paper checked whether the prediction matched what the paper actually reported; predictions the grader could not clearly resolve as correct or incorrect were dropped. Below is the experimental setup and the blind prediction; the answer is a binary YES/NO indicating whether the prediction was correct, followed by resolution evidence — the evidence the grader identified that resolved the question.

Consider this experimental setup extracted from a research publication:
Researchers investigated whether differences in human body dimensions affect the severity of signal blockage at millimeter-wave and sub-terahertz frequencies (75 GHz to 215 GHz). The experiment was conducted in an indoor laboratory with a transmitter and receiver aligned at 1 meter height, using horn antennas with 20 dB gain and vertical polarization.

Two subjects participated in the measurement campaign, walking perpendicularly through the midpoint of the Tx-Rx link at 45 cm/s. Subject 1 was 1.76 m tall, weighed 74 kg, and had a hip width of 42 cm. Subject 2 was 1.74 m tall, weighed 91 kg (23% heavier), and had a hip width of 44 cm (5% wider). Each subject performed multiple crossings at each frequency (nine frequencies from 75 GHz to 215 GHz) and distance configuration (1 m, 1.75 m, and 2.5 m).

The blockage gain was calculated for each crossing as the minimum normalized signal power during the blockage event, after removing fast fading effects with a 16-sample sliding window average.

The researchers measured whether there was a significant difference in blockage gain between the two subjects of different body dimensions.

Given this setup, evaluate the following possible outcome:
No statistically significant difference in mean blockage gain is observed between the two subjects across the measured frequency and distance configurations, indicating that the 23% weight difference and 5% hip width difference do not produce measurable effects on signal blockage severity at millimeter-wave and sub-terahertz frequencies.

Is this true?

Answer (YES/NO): NO